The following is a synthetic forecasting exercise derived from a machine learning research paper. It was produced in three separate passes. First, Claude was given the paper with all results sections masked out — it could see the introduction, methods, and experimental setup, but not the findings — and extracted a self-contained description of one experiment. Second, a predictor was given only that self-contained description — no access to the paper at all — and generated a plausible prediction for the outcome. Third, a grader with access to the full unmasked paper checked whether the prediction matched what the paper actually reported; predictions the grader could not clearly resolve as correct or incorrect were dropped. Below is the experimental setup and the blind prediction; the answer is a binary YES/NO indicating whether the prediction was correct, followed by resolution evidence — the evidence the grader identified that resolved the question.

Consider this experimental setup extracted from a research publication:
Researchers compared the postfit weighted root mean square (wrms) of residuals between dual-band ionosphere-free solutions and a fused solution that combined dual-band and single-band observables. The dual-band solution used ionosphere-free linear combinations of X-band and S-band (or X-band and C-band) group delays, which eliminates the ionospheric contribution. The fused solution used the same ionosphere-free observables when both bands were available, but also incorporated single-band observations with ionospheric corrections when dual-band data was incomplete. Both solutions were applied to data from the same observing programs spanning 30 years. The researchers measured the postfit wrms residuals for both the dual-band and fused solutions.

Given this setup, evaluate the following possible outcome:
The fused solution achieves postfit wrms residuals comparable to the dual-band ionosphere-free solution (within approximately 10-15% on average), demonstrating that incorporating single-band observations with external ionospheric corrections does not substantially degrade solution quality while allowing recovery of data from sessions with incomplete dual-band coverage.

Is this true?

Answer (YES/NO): YES